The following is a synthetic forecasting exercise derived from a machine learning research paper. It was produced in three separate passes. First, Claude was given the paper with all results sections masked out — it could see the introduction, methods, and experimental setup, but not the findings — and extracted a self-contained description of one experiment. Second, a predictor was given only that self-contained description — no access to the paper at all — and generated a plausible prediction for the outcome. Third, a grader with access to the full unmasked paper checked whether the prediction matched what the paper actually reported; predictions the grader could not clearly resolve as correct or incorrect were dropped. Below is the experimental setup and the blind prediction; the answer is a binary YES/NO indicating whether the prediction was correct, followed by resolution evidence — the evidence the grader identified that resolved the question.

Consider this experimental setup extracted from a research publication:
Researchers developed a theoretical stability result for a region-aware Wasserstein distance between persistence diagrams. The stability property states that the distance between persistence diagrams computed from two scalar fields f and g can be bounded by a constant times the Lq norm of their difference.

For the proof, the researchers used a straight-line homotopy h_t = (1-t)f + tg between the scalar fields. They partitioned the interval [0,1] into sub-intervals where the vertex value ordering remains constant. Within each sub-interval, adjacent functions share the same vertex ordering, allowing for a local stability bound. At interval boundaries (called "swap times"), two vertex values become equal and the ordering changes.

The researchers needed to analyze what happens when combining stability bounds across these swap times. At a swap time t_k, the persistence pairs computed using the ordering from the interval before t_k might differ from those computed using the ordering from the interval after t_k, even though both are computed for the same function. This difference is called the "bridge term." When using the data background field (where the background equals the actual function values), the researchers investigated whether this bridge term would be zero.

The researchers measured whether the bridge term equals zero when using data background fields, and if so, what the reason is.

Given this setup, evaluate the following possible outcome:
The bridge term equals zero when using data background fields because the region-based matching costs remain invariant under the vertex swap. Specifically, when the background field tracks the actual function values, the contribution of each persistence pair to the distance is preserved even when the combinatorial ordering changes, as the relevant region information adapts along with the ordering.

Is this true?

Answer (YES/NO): NO